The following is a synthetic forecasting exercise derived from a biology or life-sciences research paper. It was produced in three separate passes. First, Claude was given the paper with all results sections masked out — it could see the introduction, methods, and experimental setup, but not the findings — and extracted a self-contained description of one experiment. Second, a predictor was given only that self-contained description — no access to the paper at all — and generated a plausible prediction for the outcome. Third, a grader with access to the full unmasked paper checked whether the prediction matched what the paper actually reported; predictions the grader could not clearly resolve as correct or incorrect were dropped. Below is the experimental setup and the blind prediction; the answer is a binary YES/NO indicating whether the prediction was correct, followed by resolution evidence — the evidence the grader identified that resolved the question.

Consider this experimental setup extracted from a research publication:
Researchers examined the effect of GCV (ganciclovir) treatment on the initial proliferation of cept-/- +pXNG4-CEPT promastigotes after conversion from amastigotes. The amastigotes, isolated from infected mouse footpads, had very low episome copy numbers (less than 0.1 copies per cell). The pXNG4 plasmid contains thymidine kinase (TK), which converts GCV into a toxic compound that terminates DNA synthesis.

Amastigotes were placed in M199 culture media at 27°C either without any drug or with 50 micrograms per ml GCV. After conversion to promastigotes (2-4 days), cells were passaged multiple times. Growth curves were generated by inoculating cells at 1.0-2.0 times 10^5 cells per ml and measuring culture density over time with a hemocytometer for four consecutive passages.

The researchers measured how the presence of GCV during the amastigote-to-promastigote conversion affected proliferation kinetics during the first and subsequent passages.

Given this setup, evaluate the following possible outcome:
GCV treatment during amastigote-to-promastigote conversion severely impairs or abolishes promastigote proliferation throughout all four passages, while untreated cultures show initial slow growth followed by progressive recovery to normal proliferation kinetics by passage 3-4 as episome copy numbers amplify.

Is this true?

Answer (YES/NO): NO